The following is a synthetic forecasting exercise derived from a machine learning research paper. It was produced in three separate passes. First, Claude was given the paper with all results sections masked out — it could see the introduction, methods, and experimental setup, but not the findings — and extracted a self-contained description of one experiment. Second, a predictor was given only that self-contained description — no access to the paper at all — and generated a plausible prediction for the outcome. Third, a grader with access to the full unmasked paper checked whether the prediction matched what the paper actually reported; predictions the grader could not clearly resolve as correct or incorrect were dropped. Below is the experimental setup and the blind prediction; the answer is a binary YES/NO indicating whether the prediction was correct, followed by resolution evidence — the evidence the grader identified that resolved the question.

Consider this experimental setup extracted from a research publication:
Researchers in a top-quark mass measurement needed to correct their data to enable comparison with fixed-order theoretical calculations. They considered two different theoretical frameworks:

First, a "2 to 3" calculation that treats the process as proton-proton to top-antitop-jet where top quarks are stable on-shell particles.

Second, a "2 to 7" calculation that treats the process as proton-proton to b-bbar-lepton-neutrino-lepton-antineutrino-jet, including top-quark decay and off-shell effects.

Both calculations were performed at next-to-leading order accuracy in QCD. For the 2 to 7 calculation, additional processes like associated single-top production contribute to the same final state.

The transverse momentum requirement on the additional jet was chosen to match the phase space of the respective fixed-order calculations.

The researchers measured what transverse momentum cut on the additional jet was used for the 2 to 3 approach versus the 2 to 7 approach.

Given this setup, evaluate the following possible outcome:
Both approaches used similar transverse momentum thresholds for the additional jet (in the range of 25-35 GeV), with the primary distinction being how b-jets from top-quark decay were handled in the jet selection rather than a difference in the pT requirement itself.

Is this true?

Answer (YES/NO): NO